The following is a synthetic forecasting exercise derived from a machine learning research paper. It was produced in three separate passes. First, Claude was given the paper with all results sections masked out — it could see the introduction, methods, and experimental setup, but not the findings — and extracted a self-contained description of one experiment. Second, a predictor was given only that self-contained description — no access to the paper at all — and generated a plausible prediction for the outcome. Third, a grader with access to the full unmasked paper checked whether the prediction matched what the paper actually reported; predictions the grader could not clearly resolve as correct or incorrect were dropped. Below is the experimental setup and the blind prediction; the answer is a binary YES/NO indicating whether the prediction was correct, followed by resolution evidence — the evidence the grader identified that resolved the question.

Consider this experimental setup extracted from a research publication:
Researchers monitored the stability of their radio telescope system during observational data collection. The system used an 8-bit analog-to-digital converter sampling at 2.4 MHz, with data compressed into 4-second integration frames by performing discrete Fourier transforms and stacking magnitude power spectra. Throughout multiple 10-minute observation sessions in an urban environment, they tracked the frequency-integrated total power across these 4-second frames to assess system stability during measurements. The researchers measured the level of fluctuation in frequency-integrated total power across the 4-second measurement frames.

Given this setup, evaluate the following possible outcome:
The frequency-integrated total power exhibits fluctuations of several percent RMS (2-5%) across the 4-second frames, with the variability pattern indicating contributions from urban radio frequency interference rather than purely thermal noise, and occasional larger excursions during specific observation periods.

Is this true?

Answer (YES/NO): NO